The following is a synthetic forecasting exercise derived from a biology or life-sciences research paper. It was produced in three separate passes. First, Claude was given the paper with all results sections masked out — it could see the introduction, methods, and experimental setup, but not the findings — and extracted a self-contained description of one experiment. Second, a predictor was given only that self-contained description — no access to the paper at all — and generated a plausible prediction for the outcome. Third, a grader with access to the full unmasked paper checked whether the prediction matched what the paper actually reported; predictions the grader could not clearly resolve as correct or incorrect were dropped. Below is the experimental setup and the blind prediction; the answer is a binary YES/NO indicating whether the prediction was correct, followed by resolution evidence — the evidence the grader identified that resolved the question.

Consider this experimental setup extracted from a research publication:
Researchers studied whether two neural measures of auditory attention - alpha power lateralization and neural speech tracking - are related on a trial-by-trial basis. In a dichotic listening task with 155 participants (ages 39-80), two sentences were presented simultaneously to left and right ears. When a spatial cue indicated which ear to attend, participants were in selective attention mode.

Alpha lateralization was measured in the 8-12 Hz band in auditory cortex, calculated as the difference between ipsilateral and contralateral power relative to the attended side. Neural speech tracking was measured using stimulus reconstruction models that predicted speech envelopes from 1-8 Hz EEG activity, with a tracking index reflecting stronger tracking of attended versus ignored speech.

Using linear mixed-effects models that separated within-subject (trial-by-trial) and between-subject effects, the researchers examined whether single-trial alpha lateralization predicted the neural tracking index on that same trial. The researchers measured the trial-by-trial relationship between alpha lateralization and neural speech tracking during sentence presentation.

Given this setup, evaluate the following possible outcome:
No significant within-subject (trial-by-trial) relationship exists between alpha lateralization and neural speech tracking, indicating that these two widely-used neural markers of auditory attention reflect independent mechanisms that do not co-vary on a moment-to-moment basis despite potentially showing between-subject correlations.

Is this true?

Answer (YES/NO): YES